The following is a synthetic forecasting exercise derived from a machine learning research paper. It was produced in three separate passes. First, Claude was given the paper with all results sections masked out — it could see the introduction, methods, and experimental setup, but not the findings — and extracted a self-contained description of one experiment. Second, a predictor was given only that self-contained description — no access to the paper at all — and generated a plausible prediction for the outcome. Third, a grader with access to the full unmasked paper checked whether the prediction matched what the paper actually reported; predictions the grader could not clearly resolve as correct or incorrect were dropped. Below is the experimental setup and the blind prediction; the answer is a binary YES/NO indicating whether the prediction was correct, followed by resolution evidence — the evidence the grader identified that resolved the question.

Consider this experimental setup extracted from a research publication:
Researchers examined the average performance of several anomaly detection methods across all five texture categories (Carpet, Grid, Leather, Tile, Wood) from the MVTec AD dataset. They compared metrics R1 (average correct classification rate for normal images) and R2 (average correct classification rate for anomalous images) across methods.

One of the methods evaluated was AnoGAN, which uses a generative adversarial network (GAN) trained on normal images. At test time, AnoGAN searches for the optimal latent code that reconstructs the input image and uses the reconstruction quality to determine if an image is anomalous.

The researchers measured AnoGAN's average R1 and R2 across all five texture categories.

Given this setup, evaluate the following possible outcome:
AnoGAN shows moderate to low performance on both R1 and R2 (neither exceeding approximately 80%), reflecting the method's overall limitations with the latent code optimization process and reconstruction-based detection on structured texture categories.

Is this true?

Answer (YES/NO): NO